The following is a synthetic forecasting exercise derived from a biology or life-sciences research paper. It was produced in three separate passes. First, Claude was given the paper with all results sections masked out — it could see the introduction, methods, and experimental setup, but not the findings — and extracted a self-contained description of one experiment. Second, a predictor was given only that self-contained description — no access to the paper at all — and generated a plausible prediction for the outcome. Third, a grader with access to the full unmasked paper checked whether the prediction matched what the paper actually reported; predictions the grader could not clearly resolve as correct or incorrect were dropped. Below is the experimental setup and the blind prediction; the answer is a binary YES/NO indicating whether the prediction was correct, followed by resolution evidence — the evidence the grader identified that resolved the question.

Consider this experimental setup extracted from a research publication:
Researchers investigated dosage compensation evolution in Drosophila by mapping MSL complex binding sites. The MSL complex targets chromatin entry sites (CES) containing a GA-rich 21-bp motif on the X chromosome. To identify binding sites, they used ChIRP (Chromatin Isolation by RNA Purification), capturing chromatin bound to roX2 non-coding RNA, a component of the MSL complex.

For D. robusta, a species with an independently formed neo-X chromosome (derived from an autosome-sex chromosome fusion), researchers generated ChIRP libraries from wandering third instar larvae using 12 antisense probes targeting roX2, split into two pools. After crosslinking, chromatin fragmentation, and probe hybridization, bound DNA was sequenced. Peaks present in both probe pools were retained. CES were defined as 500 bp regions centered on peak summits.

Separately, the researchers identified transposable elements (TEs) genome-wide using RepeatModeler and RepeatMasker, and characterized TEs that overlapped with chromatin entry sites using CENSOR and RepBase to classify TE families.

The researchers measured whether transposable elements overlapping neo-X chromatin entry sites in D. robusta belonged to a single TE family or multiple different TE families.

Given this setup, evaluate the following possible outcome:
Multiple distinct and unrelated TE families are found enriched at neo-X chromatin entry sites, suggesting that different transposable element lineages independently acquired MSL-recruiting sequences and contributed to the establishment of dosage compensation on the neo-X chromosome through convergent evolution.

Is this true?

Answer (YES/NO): NO